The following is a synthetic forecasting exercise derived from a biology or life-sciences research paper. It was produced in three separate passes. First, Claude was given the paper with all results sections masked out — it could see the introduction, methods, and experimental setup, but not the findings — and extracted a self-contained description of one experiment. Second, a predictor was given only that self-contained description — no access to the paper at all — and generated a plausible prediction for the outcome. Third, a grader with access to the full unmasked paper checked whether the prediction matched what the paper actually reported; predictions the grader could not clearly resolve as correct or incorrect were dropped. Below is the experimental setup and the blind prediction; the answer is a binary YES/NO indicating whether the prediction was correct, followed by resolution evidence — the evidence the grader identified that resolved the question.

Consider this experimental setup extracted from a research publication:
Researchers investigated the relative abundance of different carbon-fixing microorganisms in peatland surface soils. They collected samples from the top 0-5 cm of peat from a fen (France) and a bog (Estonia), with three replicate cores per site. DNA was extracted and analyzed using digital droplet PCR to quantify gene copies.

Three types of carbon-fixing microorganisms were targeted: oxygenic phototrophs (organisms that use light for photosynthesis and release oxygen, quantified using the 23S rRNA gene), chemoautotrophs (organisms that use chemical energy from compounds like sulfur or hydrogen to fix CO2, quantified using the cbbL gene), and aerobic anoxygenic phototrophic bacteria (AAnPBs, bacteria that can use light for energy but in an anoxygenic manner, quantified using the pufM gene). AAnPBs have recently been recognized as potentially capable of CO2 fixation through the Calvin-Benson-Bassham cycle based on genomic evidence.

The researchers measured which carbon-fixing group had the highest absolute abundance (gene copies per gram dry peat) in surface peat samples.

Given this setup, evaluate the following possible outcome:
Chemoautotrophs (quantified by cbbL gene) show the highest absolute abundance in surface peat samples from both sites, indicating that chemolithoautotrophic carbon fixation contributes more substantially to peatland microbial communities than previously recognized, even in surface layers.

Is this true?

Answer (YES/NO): NO